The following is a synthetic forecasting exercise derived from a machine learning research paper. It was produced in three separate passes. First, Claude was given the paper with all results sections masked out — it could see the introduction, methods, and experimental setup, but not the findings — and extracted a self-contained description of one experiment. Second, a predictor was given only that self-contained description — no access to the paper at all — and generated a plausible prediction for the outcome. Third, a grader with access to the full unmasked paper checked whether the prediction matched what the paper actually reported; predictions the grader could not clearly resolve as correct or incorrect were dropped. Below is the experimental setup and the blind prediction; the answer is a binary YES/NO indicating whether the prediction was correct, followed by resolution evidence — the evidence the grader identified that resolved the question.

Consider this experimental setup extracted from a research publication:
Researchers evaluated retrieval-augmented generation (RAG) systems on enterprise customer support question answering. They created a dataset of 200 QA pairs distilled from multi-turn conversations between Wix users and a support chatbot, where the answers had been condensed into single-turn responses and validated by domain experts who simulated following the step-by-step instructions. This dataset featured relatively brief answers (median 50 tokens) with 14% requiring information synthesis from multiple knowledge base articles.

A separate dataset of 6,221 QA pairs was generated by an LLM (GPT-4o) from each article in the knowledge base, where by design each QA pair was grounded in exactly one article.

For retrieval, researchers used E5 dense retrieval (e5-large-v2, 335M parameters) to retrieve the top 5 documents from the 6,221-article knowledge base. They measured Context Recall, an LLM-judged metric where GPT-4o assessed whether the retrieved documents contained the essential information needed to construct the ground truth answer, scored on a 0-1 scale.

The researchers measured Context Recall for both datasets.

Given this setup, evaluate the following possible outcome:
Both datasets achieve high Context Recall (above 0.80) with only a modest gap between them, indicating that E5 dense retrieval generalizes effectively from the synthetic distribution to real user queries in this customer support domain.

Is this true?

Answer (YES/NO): NO